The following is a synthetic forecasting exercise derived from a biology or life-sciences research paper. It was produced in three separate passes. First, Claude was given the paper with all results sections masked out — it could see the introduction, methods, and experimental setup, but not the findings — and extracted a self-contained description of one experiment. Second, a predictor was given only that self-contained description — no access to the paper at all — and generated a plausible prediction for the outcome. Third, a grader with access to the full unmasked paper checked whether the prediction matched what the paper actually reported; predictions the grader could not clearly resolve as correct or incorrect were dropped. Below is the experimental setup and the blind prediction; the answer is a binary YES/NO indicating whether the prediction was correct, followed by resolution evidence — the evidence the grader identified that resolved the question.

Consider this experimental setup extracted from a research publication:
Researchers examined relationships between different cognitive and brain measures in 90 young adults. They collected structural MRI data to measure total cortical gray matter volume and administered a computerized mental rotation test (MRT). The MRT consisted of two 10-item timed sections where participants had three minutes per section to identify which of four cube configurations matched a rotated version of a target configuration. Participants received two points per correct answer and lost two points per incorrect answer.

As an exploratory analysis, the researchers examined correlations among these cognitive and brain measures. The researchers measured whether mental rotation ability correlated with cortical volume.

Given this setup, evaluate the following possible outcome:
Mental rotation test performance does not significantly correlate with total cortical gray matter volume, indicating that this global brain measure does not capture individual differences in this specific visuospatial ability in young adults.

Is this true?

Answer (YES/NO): NO